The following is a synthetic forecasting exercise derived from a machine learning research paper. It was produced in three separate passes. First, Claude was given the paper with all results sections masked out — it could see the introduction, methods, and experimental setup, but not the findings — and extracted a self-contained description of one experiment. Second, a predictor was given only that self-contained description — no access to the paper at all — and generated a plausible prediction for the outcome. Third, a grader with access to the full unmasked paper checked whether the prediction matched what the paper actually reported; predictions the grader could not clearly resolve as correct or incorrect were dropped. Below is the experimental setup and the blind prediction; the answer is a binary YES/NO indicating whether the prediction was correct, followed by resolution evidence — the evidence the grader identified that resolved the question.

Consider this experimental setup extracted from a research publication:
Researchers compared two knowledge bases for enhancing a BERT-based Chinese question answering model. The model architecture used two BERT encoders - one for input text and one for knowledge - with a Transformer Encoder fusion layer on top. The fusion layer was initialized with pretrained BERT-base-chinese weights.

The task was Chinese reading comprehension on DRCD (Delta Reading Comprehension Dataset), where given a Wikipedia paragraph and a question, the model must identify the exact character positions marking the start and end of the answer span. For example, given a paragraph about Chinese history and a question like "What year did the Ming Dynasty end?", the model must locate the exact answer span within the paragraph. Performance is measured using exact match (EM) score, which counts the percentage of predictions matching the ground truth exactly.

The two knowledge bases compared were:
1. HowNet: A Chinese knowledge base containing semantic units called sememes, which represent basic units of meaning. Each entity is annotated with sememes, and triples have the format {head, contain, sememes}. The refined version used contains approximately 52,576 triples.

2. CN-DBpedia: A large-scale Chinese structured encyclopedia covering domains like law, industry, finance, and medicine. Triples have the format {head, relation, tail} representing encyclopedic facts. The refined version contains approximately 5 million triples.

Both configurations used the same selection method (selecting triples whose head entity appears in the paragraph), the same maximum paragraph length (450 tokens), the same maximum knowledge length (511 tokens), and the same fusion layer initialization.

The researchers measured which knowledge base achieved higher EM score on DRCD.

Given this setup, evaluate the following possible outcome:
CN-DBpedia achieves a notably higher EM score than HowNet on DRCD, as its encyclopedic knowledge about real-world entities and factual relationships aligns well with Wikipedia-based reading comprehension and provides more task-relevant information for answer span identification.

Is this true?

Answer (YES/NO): NO